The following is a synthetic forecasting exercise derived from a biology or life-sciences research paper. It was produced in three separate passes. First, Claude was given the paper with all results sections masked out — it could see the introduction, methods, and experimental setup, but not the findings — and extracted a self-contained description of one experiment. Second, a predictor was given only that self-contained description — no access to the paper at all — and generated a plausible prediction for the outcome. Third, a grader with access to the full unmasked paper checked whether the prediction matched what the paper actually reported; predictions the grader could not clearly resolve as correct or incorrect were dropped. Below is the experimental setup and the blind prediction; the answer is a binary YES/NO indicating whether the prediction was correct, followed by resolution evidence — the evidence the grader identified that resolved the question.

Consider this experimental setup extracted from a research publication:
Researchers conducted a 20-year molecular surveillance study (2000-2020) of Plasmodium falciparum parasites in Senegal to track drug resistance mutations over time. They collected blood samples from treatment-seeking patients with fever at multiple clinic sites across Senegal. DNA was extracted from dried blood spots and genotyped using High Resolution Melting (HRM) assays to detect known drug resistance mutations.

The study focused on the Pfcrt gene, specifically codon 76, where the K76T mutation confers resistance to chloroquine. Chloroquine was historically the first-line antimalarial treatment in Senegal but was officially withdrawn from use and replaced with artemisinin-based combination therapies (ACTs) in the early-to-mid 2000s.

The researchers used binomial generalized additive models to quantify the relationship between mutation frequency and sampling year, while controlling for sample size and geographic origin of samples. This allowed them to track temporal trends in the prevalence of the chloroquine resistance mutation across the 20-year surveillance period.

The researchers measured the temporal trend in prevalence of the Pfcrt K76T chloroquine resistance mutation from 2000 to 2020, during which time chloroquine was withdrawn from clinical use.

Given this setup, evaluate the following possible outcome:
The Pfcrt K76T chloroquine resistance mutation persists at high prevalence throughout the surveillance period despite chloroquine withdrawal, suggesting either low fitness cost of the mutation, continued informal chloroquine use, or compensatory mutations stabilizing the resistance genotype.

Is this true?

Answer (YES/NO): NO